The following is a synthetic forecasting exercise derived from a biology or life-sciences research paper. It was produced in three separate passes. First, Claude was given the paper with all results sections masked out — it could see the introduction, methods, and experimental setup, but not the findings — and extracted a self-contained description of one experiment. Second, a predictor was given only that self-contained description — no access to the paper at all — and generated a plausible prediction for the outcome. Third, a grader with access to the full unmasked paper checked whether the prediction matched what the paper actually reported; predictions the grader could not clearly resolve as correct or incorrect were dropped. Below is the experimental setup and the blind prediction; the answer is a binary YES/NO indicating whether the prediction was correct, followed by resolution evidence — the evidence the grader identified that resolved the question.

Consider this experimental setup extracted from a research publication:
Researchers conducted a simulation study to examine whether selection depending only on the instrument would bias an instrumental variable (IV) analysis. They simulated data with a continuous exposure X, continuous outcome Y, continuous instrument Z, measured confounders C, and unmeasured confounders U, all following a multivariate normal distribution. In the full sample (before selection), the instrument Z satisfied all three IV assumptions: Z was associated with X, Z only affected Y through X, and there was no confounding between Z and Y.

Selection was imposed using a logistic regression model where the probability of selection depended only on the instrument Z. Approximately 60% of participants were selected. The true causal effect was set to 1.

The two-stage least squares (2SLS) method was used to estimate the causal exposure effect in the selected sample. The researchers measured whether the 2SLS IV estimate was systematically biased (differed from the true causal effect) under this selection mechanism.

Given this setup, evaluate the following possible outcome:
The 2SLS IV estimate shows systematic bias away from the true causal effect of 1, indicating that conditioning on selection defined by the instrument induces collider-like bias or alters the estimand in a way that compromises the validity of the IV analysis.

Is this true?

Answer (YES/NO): NO